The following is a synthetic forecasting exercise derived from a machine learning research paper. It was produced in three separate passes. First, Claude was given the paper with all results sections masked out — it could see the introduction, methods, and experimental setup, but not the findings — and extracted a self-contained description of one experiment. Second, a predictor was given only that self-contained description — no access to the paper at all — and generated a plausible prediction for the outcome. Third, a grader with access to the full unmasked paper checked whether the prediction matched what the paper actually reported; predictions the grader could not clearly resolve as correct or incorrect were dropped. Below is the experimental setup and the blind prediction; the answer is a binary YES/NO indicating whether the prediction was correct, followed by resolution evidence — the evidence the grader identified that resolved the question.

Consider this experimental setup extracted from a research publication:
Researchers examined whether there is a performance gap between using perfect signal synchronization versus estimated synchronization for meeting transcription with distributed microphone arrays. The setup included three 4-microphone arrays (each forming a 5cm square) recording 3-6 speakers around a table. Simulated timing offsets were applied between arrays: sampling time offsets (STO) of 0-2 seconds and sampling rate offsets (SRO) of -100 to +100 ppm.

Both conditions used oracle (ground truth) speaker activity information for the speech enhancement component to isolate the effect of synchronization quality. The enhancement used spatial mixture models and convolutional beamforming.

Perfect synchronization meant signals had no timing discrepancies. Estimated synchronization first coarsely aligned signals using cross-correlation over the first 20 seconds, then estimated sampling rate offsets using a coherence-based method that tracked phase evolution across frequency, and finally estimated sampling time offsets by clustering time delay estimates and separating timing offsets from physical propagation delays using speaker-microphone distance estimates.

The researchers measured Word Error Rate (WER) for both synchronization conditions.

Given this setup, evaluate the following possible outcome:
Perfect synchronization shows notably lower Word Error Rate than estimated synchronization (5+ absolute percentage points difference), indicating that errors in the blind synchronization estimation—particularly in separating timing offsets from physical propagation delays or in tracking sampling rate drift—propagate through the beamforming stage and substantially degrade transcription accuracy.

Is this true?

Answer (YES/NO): NO